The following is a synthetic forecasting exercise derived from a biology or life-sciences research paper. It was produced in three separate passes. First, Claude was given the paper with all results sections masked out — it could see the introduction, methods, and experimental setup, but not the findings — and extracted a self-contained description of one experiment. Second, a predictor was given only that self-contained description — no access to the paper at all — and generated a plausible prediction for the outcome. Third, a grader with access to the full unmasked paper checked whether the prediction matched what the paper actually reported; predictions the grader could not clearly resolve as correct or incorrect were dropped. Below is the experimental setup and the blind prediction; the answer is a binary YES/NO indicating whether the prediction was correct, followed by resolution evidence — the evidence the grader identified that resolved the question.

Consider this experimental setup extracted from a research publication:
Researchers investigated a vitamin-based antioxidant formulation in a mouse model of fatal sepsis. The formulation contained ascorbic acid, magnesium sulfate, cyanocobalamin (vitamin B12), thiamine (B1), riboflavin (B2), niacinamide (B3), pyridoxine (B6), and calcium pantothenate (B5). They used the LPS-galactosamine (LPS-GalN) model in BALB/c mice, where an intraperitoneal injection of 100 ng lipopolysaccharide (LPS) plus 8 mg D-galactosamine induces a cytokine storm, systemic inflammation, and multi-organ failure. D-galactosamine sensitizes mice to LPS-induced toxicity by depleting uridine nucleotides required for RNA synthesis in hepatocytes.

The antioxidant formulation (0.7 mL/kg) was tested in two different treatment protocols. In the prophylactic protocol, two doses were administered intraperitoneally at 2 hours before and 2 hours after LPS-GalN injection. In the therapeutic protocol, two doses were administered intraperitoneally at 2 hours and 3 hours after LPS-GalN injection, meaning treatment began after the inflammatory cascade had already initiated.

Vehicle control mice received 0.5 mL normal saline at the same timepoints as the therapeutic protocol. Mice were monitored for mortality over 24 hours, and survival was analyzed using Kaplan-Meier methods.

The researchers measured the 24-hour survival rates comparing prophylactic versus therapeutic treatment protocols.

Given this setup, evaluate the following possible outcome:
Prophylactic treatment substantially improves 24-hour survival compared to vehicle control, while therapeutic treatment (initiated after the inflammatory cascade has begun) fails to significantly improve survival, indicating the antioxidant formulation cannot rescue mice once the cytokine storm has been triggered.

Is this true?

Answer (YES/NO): NO